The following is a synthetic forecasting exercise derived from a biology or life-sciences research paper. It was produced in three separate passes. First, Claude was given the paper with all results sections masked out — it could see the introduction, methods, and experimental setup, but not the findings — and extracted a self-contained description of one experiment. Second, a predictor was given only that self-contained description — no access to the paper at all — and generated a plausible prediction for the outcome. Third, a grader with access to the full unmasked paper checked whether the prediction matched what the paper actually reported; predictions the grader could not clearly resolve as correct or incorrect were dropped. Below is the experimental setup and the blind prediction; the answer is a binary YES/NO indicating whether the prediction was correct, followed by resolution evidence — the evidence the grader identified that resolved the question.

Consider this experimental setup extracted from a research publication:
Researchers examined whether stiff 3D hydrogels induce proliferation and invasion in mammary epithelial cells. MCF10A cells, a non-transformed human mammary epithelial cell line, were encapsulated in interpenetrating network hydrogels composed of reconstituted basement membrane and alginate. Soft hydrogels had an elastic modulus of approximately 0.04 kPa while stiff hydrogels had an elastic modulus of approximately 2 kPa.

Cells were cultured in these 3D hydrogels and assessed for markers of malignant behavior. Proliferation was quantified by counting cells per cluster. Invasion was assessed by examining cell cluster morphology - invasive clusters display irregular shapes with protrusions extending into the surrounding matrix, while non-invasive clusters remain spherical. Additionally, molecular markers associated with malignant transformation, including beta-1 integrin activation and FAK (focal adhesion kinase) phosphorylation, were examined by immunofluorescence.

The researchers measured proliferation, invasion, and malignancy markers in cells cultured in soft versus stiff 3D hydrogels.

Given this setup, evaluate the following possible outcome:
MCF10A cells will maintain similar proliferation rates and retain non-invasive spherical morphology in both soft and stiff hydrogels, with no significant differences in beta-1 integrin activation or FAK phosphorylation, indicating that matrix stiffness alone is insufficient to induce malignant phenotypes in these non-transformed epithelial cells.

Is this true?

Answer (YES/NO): NO